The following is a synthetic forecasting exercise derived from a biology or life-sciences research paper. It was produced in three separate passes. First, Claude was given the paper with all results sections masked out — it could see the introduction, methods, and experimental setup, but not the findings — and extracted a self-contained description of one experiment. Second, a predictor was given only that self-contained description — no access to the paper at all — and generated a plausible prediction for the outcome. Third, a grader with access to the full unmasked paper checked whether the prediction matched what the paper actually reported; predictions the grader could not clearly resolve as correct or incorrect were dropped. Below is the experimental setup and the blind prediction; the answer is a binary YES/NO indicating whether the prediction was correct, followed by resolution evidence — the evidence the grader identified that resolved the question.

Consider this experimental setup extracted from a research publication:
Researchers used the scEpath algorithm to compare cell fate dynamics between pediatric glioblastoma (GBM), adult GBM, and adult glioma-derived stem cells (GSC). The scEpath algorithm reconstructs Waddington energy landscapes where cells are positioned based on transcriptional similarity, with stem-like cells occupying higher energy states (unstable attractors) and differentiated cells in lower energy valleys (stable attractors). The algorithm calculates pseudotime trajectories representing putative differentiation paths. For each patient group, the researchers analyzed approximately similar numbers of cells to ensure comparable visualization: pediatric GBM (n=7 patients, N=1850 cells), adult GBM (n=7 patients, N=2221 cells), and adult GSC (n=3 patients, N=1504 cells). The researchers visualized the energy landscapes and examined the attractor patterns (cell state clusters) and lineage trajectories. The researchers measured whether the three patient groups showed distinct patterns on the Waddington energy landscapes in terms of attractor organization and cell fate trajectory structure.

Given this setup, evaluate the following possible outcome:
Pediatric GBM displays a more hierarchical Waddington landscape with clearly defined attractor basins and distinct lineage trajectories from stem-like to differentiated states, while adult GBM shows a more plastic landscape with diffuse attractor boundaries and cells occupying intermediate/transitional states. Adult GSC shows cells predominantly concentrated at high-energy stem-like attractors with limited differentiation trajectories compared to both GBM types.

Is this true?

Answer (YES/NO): NO